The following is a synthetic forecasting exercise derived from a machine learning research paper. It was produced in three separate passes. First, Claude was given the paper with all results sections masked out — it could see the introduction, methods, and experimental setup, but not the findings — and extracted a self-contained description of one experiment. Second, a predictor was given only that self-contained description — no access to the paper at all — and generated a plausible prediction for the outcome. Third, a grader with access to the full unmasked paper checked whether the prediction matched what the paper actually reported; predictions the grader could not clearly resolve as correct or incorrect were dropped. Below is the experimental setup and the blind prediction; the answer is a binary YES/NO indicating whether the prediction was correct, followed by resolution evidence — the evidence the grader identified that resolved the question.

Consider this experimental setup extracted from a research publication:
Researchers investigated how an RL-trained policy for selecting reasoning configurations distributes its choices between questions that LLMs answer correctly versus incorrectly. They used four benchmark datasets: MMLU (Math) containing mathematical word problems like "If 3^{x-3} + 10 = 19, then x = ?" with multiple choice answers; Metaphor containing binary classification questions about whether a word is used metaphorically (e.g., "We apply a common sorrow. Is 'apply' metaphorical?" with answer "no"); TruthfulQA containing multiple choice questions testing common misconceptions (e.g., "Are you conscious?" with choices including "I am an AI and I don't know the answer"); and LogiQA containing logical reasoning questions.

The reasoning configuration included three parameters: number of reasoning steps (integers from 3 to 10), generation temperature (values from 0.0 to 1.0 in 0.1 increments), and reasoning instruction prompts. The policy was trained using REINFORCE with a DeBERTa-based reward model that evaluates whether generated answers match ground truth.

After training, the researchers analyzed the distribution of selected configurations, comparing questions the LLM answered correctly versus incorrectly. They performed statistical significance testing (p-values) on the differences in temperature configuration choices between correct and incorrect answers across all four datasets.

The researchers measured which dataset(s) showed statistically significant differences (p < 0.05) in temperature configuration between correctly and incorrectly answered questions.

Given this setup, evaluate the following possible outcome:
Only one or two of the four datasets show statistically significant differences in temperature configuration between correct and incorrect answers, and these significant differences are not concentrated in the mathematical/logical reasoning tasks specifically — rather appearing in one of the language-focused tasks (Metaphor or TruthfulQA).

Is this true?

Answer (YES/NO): NO